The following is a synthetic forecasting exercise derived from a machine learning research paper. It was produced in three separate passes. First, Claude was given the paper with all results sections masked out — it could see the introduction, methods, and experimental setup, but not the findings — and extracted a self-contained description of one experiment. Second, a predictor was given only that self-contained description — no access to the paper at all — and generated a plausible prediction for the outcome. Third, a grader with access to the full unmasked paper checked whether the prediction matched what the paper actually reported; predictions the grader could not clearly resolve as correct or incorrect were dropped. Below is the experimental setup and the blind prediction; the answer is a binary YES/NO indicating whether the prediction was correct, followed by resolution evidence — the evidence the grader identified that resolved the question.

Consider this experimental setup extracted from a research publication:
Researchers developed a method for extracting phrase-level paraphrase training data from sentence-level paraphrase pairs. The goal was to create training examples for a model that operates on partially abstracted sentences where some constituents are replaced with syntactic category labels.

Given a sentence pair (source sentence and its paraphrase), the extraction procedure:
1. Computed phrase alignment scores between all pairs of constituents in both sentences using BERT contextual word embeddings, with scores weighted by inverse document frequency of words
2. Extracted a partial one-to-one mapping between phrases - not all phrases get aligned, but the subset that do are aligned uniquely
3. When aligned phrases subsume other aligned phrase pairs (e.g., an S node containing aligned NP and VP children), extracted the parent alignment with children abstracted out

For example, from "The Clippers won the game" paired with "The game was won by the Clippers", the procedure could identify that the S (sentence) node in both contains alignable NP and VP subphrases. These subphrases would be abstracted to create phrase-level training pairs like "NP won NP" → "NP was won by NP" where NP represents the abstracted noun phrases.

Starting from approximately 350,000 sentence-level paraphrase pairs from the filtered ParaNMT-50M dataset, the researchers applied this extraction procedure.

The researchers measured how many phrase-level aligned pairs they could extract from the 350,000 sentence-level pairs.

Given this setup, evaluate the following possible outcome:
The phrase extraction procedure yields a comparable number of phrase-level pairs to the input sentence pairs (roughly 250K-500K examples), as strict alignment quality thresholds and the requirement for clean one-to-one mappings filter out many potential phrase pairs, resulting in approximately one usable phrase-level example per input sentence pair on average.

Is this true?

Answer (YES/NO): NO